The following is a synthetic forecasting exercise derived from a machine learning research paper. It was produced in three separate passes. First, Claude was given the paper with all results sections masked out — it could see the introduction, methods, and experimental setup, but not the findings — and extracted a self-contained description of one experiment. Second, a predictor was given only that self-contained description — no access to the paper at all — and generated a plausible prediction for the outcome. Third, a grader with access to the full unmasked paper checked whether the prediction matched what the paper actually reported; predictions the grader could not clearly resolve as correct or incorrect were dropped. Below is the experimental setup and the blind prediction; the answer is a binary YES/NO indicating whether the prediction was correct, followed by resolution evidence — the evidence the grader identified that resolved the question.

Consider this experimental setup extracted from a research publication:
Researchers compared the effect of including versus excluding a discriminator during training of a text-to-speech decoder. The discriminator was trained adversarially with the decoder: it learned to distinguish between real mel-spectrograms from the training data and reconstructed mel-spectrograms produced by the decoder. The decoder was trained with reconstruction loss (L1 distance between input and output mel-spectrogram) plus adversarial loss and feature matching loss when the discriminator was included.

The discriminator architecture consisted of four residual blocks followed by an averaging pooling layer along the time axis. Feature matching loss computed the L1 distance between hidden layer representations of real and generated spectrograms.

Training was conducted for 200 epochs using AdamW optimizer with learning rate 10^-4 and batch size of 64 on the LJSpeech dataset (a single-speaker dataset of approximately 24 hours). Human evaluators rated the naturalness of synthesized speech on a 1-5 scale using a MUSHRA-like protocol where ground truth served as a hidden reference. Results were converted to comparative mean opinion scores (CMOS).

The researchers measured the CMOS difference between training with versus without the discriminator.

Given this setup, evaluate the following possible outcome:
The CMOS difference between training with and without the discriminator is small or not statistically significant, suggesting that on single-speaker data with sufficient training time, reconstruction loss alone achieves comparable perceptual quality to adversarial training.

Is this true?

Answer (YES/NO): NO